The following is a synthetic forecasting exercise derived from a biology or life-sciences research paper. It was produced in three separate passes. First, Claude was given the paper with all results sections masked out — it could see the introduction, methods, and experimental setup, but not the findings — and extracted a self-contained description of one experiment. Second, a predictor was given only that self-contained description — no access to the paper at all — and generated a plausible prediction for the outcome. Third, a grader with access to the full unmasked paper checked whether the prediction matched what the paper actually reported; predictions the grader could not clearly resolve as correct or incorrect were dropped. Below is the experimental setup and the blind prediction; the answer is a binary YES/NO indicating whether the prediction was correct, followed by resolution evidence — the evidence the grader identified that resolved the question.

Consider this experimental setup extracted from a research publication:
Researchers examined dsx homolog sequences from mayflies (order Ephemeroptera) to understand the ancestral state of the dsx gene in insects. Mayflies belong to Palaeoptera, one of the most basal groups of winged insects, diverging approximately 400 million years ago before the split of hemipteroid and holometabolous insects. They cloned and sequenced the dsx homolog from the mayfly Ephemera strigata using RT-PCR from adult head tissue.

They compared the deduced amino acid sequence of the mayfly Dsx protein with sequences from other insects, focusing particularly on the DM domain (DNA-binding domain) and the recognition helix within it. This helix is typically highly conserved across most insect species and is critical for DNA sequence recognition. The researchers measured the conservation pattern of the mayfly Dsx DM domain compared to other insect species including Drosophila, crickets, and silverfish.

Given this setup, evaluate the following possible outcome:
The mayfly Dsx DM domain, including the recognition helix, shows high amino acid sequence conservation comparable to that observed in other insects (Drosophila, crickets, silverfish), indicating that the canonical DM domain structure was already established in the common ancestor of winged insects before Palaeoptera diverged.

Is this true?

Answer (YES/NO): NO